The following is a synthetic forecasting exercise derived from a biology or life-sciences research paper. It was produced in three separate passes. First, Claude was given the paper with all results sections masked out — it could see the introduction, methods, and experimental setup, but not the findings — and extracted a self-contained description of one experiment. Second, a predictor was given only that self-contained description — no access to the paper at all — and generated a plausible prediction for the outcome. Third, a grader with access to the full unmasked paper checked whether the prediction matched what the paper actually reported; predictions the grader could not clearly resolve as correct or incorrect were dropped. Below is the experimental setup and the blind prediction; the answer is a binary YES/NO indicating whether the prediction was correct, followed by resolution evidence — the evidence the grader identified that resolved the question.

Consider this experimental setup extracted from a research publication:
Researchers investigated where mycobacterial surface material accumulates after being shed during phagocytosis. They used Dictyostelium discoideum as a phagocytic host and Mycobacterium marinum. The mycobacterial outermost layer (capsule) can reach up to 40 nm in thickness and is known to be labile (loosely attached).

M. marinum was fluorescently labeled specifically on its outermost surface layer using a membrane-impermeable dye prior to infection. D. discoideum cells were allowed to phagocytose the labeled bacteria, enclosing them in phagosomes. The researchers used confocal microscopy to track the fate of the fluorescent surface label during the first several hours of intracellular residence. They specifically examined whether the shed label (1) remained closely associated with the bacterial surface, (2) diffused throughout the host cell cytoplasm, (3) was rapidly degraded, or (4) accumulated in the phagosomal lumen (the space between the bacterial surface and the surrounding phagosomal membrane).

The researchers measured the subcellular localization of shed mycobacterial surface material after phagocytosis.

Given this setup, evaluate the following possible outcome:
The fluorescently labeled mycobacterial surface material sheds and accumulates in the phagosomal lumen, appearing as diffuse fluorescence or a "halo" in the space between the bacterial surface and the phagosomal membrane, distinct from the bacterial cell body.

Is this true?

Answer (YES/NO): YES